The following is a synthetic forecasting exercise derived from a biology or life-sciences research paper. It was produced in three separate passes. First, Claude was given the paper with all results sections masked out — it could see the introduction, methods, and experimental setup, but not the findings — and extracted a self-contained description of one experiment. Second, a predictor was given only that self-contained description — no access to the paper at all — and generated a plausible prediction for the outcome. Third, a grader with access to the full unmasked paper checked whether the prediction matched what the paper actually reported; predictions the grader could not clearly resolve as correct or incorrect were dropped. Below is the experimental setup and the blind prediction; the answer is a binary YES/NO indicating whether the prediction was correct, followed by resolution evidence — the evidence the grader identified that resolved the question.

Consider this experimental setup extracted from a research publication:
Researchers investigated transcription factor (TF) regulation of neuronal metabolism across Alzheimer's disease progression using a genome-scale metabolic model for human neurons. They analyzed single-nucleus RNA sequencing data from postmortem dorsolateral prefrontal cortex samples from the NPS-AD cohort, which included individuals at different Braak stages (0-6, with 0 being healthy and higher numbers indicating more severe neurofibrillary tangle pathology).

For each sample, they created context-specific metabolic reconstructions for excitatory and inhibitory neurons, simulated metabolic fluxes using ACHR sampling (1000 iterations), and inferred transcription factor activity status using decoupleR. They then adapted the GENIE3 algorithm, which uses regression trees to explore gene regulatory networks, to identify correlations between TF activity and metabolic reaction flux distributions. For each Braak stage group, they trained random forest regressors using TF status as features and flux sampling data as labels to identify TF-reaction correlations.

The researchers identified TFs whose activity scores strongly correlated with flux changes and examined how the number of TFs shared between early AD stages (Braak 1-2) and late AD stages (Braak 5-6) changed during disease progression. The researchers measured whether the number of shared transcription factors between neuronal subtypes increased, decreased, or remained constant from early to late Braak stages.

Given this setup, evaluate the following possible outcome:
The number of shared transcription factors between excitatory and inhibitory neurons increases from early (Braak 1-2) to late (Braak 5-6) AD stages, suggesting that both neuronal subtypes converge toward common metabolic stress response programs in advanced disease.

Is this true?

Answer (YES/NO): YES